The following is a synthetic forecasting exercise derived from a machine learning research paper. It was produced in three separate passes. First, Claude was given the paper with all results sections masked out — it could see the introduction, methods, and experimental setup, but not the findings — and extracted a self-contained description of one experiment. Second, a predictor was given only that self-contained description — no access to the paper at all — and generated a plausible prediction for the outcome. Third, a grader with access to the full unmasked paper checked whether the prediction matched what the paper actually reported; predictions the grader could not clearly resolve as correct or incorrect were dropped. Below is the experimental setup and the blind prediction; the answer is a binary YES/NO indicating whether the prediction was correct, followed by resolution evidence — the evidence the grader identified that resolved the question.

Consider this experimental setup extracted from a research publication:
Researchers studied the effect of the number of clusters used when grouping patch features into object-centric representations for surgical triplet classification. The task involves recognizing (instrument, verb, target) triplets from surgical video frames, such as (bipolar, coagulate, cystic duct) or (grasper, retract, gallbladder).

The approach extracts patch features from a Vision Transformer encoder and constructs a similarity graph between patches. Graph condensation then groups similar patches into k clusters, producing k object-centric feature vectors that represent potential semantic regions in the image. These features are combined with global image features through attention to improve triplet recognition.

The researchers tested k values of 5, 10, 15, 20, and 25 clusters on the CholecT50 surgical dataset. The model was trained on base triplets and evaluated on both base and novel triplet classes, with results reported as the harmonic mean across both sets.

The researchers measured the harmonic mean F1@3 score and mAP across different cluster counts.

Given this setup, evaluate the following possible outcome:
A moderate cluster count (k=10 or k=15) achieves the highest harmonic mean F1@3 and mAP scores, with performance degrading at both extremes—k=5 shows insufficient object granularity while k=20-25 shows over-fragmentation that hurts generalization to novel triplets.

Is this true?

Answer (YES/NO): NO